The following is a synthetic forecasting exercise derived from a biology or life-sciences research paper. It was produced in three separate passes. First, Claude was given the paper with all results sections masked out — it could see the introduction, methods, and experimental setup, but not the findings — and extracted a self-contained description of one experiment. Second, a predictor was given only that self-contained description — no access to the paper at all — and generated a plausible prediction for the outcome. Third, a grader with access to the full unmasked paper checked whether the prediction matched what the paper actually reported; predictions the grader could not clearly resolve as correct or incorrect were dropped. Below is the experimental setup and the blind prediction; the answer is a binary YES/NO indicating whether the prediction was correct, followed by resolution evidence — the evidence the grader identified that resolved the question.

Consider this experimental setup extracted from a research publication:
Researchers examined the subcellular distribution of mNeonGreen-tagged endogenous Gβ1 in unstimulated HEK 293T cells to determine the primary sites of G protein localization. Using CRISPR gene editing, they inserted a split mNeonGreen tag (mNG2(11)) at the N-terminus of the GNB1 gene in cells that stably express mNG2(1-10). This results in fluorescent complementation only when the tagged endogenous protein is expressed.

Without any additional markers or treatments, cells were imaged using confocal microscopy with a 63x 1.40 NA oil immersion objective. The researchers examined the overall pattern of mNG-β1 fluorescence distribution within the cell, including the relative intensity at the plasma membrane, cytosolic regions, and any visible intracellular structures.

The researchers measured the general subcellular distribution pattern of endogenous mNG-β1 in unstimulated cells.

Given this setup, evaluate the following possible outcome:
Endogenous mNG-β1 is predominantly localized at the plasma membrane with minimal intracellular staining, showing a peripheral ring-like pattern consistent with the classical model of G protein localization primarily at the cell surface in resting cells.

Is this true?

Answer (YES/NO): NO